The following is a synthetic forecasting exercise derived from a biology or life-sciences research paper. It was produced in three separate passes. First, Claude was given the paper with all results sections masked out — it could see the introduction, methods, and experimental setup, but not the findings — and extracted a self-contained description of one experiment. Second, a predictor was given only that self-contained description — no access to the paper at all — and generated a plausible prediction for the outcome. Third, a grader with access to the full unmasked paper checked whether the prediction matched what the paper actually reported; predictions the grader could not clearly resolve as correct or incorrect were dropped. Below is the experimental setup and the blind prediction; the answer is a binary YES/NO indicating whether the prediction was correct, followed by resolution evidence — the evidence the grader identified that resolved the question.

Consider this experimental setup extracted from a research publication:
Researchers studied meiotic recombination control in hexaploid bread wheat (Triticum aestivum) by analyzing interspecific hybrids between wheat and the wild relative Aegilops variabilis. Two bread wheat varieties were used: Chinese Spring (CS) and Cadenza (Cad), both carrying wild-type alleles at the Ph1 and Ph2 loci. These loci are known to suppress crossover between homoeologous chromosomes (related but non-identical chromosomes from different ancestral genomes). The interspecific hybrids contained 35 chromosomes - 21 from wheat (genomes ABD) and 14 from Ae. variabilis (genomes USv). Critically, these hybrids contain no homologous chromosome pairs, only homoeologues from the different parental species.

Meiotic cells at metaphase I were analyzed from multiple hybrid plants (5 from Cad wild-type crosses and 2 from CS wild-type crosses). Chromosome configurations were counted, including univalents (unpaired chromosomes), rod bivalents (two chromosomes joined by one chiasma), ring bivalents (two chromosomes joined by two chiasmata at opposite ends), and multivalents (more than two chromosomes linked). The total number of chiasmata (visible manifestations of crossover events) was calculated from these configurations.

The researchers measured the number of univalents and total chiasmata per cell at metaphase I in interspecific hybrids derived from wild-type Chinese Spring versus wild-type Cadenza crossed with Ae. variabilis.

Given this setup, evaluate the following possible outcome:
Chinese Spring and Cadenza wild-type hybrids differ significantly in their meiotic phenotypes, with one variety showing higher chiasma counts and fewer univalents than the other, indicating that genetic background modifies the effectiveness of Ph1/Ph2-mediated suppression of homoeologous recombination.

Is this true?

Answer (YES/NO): NO